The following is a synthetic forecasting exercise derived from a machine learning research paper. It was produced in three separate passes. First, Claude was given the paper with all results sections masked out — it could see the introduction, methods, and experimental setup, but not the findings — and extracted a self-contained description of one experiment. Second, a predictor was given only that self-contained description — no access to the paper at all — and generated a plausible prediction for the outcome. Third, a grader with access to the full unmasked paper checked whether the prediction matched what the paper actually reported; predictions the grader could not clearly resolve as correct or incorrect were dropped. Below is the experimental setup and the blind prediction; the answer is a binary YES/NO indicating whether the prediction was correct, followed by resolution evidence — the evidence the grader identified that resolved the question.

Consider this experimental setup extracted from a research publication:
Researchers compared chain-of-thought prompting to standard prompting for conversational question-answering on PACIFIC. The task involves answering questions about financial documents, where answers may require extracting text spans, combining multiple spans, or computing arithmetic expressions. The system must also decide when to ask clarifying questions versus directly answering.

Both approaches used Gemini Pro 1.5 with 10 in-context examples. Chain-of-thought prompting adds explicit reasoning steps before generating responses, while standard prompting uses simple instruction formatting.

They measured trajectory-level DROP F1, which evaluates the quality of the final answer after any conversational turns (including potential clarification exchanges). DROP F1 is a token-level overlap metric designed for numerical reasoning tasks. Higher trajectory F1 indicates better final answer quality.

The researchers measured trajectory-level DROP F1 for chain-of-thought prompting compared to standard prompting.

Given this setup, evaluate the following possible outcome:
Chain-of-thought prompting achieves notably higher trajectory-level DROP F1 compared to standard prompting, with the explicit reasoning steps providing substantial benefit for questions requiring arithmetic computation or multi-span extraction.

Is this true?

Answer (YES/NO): NO